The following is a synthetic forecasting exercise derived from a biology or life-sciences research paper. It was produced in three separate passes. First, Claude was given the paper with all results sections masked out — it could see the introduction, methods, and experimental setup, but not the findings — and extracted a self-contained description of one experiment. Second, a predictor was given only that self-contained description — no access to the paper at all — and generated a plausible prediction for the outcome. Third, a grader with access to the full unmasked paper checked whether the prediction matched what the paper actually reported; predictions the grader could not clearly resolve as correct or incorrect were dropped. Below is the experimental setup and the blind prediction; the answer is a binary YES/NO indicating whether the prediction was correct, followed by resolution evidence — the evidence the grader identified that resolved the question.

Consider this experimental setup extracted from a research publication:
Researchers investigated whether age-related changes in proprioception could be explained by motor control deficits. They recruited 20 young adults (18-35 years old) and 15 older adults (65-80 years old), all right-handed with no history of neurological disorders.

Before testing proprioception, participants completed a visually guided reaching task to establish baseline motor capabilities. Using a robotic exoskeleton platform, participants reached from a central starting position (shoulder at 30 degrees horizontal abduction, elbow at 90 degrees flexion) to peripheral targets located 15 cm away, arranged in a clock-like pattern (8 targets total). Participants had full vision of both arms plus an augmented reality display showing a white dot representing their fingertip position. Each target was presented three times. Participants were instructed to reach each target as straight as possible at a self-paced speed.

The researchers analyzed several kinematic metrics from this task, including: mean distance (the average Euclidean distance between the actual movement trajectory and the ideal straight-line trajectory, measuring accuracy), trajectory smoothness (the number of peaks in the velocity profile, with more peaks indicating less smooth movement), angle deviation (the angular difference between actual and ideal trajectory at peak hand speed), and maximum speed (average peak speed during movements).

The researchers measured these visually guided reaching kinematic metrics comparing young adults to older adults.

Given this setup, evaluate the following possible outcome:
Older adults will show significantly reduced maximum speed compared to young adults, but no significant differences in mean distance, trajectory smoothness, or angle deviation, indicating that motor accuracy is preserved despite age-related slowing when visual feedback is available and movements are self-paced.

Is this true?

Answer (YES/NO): NO